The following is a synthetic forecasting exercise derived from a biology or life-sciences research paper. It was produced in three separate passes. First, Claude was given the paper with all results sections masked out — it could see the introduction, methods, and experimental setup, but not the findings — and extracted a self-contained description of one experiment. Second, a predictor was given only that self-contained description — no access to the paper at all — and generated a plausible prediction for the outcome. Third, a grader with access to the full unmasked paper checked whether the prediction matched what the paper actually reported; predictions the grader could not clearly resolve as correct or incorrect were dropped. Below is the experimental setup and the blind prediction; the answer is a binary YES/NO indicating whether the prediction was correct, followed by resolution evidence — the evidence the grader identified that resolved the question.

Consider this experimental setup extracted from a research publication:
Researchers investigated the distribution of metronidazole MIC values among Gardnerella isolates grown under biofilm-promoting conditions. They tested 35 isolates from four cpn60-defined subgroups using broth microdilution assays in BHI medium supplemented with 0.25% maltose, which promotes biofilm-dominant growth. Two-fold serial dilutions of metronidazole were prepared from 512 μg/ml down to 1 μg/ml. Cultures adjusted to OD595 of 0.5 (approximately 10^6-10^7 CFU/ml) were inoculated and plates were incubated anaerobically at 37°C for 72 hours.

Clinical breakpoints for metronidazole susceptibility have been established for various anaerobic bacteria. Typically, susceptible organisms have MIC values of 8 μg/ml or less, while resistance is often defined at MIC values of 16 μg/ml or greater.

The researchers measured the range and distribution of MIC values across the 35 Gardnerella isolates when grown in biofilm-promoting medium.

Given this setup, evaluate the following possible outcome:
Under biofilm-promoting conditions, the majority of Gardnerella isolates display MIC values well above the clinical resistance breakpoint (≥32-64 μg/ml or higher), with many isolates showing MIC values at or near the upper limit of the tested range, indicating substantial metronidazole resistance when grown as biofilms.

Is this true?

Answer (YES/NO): NO